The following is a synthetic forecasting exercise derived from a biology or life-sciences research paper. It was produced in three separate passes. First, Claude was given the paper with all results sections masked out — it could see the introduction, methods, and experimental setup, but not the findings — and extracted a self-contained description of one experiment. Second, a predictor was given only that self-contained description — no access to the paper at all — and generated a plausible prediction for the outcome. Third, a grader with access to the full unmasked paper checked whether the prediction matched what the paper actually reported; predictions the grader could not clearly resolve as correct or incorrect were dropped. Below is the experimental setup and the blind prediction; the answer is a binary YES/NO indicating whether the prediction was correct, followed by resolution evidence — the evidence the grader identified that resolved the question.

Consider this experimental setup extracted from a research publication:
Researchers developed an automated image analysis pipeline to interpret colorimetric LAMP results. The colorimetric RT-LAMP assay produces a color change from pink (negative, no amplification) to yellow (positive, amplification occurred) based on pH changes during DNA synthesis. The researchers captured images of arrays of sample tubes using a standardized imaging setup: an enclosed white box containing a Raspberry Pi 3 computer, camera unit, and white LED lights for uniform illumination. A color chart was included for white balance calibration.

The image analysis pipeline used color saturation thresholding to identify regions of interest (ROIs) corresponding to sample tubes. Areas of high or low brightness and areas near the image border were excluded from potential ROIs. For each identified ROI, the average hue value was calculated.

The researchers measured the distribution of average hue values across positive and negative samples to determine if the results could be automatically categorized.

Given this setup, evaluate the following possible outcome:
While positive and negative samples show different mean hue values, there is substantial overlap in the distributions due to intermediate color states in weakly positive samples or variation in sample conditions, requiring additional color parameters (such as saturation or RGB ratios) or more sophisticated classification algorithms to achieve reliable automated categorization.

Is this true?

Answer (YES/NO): NO